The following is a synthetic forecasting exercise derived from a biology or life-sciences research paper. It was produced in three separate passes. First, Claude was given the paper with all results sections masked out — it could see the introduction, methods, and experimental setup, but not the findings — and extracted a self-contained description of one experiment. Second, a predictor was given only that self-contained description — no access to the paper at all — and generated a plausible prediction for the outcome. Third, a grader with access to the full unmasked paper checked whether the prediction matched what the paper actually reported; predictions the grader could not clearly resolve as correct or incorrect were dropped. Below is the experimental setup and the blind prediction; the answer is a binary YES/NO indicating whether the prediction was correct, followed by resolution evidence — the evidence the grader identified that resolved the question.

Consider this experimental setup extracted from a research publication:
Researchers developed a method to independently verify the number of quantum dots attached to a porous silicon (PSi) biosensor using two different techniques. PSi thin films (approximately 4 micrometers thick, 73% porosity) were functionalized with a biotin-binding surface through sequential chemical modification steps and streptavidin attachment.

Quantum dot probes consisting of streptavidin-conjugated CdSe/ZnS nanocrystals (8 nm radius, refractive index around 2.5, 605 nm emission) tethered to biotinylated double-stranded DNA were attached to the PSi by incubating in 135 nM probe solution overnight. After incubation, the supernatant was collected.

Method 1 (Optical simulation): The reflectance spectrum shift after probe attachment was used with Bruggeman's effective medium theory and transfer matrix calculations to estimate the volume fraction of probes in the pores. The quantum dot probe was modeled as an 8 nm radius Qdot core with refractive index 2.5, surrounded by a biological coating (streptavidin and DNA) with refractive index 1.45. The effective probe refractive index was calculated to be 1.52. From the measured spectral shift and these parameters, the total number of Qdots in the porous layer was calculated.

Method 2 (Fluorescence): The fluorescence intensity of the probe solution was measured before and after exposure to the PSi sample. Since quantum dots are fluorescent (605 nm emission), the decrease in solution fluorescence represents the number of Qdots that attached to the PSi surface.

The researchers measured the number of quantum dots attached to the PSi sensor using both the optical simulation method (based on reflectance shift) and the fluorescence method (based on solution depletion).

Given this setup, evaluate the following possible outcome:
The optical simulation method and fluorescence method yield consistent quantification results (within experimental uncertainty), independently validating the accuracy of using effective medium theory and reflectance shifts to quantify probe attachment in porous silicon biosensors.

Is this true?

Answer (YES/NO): NO